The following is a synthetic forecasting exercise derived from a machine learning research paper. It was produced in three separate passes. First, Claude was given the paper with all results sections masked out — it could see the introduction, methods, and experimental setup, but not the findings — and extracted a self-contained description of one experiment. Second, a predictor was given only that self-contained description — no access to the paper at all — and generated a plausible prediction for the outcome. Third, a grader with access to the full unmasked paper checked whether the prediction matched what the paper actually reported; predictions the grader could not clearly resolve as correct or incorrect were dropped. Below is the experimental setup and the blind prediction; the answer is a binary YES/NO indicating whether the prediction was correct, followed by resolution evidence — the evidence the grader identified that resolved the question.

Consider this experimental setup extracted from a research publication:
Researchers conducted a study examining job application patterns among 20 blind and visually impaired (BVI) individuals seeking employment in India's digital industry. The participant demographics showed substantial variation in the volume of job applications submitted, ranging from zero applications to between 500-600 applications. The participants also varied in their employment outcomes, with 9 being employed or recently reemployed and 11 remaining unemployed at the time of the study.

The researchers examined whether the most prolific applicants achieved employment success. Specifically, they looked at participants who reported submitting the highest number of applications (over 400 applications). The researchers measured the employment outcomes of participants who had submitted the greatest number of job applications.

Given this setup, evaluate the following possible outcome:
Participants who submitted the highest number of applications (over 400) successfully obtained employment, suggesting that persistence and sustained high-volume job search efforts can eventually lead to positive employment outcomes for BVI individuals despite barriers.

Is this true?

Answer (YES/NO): YES